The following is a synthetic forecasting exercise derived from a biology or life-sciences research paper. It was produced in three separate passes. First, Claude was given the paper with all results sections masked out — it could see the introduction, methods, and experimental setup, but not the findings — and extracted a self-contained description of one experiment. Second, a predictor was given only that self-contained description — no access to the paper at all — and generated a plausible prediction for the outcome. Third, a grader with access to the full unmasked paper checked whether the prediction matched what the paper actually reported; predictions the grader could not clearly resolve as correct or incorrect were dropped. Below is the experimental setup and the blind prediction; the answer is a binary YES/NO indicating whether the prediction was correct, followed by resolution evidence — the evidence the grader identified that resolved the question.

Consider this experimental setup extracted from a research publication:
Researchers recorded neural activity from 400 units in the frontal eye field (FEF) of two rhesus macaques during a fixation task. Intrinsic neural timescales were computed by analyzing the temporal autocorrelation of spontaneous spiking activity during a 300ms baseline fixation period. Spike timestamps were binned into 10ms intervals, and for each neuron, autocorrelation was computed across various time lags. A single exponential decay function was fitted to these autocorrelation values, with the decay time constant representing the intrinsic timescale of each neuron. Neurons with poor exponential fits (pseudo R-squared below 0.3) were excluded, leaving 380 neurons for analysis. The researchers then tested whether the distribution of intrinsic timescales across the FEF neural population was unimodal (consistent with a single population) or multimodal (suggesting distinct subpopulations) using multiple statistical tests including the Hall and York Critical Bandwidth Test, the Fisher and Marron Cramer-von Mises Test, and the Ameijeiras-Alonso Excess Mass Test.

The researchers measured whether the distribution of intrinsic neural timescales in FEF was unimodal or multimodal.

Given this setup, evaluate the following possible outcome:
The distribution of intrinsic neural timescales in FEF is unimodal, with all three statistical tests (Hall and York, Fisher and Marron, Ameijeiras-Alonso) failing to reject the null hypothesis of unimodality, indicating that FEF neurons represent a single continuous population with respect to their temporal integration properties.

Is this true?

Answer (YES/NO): NO